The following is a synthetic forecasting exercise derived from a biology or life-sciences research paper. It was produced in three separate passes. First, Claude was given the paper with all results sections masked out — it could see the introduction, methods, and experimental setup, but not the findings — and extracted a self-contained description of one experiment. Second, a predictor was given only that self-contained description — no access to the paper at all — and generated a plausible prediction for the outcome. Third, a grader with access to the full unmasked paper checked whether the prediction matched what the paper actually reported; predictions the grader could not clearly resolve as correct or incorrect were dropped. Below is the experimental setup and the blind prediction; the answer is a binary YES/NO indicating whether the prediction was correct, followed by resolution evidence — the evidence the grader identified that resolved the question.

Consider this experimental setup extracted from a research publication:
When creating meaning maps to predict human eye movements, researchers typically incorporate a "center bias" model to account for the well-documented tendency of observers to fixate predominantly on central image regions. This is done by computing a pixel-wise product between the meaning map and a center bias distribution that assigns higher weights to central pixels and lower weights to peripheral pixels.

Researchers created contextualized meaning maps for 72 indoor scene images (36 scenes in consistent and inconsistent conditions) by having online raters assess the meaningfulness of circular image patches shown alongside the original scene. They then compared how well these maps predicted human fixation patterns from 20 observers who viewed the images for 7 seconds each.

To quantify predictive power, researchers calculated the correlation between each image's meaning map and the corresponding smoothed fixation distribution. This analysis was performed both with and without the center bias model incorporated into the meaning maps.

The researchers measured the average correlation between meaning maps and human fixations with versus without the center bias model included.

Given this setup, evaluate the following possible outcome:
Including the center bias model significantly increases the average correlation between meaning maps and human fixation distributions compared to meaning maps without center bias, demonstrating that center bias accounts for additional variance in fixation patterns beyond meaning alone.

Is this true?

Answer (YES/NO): NO